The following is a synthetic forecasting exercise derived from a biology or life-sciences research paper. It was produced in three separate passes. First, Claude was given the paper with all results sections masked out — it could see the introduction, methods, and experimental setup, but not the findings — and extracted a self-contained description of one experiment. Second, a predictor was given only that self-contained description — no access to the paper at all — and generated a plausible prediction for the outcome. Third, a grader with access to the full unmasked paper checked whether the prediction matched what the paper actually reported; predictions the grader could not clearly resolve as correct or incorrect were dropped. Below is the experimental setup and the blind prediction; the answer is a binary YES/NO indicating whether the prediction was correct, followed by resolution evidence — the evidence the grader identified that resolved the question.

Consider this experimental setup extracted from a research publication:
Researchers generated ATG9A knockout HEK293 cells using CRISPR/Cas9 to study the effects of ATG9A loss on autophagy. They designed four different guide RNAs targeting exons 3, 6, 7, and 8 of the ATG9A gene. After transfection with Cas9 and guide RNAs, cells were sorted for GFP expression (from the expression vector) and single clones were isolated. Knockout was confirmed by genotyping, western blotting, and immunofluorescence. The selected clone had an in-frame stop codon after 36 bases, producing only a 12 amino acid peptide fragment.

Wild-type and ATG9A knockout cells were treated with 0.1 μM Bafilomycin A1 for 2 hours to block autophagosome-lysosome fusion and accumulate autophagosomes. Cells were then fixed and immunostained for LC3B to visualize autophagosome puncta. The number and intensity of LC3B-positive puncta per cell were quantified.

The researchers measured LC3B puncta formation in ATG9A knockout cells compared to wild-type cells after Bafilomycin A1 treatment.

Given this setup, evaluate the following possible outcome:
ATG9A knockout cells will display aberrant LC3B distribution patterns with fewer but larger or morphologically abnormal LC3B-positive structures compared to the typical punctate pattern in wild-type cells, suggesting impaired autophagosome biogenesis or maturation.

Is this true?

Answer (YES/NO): NO